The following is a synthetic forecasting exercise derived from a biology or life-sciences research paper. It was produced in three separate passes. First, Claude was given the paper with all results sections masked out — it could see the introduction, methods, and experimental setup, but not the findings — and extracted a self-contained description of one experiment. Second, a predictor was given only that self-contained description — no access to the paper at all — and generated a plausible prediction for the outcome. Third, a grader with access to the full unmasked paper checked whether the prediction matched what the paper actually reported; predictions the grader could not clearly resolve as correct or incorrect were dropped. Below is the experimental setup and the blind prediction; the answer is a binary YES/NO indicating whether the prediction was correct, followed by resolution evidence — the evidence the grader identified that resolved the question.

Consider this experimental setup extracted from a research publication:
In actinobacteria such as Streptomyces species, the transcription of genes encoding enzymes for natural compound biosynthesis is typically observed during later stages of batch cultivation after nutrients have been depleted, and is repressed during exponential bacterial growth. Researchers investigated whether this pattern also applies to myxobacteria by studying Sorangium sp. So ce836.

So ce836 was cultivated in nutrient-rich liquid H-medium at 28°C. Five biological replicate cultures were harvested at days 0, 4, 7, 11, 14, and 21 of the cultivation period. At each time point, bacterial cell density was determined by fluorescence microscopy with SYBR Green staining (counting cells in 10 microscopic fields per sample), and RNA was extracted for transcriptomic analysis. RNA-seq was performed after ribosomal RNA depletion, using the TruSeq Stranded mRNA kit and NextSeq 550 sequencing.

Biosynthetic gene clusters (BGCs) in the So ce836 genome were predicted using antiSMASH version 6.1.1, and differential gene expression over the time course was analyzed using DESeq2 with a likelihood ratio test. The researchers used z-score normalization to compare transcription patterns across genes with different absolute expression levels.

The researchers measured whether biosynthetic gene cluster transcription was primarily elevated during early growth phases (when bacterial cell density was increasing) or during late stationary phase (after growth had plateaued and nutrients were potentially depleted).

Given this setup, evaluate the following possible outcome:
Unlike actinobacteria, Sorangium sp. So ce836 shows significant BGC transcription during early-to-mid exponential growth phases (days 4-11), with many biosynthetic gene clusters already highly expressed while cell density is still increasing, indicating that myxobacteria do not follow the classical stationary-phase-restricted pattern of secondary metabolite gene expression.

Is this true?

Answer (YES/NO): YES